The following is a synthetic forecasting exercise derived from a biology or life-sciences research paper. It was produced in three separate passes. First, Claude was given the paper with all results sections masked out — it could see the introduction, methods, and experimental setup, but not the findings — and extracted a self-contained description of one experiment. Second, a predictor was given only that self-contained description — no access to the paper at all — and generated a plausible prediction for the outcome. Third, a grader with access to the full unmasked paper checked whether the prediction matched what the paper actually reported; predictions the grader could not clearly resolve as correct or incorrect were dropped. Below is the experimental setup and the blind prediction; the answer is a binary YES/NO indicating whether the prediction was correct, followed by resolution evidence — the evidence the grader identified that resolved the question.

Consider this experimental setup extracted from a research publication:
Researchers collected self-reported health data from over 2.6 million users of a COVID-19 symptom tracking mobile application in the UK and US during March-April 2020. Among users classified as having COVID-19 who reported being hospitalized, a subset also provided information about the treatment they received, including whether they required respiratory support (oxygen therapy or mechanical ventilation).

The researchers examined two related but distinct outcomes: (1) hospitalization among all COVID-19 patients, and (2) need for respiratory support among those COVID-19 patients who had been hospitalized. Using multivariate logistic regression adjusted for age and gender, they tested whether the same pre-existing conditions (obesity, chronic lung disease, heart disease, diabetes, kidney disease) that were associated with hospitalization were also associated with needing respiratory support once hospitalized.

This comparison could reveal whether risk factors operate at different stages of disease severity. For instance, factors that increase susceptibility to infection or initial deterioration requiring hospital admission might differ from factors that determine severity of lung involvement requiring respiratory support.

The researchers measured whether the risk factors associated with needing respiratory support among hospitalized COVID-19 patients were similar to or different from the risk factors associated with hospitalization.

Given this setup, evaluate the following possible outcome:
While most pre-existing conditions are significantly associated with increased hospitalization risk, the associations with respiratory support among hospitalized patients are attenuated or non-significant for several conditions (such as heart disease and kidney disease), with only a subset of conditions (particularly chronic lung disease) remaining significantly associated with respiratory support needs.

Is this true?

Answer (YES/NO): NO